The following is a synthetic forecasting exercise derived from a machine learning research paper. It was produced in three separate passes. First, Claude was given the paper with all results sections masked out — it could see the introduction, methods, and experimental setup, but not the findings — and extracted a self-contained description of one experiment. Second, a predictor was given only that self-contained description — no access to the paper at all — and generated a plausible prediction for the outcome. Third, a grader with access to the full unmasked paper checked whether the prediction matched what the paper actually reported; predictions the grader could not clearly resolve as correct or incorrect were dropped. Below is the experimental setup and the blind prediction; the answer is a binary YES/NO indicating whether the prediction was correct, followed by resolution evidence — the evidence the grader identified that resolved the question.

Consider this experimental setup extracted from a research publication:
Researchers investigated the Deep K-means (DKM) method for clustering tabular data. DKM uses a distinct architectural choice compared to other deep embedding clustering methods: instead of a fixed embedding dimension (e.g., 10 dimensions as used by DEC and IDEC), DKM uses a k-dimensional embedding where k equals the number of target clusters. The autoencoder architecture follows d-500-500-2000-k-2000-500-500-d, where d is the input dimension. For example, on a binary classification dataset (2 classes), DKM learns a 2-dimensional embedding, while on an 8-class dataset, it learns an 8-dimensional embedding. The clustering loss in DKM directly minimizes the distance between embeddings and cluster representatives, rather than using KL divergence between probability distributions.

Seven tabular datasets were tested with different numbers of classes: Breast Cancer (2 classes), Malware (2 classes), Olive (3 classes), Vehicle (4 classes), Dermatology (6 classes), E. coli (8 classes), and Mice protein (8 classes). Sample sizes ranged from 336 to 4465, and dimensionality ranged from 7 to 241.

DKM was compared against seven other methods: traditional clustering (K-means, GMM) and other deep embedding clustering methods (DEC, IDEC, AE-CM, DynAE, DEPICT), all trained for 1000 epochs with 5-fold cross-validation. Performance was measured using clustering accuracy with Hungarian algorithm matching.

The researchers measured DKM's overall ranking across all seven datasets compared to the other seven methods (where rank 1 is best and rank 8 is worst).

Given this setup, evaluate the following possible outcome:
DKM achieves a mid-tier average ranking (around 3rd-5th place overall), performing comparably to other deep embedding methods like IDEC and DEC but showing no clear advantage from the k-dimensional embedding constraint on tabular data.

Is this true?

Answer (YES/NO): NO